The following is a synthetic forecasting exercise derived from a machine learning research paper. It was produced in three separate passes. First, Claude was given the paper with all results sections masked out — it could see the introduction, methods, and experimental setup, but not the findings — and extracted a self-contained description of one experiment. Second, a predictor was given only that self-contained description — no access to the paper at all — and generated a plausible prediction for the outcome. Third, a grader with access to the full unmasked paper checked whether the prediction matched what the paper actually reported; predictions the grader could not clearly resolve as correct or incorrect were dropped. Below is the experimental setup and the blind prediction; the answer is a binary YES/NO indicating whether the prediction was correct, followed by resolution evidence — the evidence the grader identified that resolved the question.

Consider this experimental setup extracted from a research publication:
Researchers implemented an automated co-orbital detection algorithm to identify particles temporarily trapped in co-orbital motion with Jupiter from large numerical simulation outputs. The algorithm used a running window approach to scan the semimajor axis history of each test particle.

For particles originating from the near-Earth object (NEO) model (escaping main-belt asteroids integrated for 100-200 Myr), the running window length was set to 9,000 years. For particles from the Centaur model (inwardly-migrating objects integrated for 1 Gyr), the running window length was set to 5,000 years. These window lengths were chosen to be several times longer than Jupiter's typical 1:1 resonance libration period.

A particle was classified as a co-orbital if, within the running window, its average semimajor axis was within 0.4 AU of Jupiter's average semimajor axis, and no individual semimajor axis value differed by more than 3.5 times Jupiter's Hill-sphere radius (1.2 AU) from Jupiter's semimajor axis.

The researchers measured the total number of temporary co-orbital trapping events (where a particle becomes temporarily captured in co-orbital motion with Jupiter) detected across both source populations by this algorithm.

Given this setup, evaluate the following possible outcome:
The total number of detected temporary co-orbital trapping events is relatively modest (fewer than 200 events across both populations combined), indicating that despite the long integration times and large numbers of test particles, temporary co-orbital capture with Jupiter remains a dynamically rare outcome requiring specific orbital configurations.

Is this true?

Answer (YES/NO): NO